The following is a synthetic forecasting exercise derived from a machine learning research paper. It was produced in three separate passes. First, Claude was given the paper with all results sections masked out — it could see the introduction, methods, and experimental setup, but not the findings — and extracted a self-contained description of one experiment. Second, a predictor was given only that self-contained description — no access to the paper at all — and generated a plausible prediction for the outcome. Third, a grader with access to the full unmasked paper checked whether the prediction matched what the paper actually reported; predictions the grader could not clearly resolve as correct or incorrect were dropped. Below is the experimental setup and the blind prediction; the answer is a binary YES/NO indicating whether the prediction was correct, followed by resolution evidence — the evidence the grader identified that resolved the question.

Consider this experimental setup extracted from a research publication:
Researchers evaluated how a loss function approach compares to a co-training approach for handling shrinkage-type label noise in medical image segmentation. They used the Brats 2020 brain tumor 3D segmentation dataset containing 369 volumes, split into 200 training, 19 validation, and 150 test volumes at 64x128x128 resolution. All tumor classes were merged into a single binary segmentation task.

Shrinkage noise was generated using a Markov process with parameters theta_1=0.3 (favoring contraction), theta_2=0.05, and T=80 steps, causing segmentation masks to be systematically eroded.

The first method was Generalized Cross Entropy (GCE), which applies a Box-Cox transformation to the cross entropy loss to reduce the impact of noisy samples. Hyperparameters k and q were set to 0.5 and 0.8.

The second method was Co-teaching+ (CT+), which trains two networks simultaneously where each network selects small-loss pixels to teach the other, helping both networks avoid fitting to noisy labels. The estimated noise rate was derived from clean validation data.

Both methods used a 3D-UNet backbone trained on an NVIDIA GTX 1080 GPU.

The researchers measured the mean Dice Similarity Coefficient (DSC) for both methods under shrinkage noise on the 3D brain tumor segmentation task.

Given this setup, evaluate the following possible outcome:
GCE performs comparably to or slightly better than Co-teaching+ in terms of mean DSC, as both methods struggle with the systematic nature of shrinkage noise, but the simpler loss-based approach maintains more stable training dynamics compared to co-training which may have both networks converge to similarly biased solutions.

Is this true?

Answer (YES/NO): NO